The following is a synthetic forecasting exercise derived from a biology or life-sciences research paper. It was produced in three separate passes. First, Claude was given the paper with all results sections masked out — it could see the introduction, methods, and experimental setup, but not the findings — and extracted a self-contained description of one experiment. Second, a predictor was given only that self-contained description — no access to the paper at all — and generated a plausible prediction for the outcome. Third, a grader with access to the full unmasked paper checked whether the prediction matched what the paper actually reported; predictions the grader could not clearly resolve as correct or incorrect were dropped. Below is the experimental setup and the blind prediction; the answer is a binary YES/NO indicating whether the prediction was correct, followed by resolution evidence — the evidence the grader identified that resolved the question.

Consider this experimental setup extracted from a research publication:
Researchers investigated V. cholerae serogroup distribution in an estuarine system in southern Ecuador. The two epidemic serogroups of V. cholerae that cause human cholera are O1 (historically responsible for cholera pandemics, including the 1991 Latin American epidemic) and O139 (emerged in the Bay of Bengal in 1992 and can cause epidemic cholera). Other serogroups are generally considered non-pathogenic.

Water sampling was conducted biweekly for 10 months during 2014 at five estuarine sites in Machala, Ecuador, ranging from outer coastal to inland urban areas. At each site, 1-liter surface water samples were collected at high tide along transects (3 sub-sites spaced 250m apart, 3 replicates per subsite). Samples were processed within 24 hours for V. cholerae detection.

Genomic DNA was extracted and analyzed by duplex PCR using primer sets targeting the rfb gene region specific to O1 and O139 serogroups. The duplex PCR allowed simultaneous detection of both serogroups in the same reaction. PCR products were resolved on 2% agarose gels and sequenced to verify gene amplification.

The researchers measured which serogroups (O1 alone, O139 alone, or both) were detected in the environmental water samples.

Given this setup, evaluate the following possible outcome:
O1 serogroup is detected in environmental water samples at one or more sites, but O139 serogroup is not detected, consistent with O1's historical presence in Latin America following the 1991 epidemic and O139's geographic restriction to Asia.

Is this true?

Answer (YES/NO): NO